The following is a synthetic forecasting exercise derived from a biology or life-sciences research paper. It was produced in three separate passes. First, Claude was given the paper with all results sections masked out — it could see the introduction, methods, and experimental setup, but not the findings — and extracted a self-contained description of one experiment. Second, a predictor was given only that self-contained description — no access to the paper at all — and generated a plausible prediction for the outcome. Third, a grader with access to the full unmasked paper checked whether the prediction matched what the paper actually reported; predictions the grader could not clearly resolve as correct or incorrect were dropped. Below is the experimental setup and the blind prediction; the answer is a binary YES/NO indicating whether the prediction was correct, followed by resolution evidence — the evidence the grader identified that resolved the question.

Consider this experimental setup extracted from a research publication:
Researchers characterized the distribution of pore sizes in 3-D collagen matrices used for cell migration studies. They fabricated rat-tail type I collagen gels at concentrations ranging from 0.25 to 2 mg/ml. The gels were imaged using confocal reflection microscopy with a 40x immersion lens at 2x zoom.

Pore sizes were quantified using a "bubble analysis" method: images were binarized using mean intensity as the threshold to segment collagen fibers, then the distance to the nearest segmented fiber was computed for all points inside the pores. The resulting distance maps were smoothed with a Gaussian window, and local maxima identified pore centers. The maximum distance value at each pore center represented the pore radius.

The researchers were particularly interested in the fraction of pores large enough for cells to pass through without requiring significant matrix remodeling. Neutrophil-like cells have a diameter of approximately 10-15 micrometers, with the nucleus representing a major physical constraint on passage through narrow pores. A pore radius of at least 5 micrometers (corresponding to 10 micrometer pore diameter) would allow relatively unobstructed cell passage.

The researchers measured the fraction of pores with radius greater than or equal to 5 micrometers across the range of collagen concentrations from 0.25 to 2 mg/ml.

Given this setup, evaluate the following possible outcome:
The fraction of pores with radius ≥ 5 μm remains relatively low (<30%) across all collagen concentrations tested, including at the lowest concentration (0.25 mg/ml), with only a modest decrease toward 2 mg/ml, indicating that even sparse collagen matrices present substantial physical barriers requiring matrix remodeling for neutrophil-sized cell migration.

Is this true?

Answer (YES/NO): NO